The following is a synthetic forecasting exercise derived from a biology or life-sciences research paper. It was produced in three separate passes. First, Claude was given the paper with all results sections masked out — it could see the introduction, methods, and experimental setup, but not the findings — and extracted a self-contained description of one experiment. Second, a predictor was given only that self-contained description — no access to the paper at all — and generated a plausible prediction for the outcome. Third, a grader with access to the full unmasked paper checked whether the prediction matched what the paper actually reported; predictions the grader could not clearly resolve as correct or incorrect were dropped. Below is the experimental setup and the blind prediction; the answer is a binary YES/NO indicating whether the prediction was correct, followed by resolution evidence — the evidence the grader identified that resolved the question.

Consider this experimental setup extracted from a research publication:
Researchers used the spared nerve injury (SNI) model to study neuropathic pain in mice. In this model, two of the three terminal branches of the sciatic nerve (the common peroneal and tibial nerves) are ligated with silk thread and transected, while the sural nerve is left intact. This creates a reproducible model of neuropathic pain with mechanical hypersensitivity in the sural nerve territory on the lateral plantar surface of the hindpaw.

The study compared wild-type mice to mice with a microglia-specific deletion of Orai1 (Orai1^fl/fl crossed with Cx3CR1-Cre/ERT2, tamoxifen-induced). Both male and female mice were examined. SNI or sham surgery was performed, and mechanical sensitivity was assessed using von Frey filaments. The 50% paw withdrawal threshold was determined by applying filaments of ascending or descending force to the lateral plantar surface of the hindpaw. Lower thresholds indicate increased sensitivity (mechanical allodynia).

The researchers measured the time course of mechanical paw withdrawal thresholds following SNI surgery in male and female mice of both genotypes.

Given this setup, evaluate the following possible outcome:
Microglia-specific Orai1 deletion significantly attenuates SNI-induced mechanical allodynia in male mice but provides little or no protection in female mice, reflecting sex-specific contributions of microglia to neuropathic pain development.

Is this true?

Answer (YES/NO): YES